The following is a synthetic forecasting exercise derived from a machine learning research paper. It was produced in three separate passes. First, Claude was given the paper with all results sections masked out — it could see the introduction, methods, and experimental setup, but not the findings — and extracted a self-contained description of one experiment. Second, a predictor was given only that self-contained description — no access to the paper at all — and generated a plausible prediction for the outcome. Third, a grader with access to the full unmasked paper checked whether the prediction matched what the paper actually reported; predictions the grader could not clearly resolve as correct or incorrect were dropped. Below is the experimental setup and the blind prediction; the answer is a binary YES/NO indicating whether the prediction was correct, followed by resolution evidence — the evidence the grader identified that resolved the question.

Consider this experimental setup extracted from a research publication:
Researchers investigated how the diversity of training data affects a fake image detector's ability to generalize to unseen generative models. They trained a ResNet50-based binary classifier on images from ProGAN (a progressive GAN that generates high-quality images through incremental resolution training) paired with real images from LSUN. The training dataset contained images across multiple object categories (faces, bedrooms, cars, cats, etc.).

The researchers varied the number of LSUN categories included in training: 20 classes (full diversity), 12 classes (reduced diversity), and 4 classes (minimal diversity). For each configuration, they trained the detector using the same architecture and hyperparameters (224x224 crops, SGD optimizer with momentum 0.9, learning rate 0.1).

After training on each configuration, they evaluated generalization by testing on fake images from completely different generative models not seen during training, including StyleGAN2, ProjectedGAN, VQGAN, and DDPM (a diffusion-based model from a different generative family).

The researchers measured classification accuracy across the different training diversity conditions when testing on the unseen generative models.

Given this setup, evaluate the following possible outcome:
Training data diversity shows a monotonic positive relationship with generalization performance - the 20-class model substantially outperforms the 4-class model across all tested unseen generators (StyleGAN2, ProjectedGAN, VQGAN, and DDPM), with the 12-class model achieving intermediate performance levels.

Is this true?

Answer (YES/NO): NO